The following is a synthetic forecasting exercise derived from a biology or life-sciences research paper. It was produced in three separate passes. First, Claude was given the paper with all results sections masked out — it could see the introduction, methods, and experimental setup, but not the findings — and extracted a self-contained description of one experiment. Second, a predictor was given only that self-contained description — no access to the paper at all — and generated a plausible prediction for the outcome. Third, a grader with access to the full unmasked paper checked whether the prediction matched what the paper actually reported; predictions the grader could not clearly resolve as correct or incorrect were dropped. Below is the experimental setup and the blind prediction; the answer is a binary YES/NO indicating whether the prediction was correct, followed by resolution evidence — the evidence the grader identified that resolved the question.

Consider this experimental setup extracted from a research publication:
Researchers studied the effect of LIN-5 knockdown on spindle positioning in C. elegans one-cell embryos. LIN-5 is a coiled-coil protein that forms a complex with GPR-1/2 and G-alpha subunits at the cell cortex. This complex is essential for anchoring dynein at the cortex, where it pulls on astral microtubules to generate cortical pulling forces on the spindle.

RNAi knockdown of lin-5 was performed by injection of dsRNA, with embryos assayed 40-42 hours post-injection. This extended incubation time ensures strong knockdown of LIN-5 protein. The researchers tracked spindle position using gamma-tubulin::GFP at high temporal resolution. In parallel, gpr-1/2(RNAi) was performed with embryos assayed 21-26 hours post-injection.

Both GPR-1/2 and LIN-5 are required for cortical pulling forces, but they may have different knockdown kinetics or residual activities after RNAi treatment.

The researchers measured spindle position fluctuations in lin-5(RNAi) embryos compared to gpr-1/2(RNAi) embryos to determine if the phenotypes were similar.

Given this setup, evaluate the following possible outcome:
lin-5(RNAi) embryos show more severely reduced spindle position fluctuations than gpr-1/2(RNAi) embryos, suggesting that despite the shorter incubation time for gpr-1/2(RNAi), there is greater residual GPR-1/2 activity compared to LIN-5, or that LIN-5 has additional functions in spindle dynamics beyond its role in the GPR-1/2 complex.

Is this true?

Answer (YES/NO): NO